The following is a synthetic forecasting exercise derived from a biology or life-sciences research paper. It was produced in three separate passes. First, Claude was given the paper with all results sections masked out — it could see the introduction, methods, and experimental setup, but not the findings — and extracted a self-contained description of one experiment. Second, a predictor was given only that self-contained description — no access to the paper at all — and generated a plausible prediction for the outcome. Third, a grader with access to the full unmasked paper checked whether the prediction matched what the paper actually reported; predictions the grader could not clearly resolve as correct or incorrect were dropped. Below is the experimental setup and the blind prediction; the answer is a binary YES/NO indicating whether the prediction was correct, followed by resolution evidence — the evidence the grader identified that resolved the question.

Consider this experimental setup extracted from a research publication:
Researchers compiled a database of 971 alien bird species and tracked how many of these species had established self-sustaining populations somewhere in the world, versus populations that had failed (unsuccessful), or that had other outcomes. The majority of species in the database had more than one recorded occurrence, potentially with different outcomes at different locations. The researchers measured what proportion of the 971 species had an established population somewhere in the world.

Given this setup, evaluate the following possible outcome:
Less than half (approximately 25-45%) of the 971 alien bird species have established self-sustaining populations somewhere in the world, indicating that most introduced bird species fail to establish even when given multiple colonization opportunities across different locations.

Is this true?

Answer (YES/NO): YES